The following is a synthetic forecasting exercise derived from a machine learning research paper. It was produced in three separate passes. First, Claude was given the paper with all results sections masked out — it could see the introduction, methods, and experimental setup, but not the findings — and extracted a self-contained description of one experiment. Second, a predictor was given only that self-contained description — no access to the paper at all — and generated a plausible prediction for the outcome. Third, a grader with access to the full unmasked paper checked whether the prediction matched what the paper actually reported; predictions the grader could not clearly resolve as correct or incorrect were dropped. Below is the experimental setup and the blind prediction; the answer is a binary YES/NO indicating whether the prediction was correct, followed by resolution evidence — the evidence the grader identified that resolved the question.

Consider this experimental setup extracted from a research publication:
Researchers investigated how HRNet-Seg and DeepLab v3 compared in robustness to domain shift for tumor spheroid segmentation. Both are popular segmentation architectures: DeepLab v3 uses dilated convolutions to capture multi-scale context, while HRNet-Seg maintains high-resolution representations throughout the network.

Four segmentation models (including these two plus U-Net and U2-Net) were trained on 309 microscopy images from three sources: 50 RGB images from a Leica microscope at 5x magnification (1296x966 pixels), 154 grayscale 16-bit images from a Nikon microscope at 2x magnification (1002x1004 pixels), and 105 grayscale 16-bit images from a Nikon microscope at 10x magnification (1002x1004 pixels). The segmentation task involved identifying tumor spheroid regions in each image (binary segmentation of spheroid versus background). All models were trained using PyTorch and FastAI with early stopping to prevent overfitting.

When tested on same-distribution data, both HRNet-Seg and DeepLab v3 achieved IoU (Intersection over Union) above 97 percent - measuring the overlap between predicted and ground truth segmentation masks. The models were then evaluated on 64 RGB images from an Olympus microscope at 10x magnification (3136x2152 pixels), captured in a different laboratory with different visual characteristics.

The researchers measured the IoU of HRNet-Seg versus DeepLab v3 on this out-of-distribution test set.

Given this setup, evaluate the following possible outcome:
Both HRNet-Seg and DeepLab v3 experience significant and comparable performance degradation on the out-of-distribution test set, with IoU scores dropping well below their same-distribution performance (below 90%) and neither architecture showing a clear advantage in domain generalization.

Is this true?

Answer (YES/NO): NO